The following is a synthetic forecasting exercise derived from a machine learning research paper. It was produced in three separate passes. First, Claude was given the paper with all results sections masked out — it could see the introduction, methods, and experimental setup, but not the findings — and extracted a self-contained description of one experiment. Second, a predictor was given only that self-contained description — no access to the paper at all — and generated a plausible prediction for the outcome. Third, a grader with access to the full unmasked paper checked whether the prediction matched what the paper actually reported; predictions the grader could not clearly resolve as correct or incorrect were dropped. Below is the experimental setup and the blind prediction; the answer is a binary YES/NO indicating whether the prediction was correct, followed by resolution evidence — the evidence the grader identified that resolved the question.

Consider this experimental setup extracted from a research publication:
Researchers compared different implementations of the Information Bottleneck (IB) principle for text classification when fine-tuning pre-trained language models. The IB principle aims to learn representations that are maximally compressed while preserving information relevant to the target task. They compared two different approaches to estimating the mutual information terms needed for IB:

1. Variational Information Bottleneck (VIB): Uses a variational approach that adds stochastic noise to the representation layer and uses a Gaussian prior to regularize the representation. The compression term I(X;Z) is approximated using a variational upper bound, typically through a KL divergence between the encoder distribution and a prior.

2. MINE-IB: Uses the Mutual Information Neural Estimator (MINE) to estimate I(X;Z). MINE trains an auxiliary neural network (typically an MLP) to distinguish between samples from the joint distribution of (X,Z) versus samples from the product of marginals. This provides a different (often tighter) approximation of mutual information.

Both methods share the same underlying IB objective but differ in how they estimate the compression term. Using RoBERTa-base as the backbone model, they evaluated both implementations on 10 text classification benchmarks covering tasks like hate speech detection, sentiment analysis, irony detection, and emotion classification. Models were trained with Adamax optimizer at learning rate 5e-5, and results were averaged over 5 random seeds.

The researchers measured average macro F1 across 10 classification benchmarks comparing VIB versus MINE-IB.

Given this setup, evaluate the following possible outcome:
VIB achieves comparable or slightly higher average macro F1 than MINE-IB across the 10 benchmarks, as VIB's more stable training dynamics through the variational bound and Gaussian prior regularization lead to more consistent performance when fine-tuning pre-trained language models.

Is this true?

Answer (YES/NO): NO